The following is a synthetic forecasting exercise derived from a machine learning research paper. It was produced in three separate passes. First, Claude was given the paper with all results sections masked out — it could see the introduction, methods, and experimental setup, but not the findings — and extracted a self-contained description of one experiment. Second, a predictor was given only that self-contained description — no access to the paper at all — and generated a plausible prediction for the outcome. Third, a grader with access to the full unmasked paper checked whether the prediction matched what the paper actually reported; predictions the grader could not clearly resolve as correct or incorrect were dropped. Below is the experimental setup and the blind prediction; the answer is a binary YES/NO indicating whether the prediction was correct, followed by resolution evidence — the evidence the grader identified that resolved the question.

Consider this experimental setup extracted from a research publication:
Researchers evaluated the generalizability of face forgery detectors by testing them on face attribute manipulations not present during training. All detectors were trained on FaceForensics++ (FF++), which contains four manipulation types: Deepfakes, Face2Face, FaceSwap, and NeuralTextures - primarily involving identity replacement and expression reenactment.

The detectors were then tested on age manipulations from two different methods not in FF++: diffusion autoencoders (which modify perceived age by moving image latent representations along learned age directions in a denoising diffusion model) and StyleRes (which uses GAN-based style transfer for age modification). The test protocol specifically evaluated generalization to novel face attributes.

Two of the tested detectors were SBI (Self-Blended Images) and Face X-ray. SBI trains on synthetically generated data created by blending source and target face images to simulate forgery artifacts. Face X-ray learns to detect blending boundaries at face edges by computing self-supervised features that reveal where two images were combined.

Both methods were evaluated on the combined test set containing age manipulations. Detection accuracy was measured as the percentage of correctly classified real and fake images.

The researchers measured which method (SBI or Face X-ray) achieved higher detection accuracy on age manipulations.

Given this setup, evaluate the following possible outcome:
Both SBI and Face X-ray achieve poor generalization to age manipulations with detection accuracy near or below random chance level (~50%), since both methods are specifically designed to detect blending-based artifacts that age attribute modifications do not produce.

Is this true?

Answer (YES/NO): NO